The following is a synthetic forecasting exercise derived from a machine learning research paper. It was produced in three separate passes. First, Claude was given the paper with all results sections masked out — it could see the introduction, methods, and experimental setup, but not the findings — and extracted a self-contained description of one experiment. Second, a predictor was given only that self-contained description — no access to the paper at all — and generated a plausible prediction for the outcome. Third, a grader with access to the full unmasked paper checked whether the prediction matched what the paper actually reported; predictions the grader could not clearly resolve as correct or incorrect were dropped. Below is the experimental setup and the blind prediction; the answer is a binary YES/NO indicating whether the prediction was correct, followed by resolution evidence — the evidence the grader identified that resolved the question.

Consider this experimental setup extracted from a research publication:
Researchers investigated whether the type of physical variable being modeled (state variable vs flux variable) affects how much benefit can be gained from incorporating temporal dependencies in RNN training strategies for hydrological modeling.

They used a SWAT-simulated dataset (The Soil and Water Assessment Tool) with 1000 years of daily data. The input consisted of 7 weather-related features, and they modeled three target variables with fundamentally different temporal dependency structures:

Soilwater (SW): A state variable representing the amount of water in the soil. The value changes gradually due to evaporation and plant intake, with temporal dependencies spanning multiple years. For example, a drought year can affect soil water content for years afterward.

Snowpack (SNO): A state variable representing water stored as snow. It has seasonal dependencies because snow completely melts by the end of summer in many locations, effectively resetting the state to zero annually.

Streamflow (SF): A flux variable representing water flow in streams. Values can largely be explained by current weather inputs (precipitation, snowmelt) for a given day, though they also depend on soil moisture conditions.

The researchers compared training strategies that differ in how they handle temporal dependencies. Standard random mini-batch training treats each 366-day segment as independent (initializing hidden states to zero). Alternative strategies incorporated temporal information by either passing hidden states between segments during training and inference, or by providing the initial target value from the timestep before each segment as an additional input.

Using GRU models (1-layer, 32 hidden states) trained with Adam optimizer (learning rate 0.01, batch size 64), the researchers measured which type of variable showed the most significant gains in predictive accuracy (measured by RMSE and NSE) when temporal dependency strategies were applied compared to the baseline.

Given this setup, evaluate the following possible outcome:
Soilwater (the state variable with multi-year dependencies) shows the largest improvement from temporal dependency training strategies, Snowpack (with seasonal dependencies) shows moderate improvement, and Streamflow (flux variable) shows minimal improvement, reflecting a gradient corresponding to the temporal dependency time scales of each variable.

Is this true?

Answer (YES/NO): NO